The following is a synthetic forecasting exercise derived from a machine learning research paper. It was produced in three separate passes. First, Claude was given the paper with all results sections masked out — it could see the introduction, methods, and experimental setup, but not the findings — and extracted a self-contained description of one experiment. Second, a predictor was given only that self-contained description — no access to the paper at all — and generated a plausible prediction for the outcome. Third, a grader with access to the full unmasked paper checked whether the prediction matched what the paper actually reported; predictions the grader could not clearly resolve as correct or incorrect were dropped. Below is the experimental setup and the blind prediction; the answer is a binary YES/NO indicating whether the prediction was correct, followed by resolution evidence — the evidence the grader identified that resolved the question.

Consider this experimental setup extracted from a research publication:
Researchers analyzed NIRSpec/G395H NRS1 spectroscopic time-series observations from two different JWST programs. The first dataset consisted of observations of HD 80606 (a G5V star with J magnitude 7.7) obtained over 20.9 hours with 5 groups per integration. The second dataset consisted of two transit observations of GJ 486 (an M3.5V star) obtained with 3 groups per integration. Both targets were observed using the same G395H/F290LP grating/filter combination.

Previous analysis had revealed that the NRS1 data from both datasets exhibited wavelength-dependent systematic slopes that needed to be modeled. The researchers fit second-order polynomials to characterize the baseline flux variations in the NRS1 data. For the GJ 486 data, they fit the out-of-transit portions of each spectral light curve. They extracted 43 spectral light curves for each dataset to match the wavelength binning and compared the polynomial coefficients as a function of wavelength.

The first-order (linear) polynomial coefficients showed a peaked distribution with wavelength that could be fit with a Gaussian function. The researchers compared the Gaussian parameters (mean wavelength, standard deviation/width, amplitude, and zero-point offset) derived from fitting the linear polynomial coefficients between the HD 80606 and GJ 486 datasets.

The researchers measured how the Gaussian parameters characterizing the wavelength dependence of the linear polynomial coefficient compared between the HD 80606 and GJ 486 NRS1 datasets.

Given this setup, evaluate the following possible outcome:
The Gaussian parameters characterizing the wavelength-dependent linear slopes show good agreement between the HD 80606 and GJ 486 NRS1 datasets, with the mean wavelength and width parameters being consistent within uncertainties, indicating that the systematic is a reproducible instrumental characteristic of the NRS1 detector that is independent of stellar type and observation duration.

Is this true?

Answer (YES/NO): NO